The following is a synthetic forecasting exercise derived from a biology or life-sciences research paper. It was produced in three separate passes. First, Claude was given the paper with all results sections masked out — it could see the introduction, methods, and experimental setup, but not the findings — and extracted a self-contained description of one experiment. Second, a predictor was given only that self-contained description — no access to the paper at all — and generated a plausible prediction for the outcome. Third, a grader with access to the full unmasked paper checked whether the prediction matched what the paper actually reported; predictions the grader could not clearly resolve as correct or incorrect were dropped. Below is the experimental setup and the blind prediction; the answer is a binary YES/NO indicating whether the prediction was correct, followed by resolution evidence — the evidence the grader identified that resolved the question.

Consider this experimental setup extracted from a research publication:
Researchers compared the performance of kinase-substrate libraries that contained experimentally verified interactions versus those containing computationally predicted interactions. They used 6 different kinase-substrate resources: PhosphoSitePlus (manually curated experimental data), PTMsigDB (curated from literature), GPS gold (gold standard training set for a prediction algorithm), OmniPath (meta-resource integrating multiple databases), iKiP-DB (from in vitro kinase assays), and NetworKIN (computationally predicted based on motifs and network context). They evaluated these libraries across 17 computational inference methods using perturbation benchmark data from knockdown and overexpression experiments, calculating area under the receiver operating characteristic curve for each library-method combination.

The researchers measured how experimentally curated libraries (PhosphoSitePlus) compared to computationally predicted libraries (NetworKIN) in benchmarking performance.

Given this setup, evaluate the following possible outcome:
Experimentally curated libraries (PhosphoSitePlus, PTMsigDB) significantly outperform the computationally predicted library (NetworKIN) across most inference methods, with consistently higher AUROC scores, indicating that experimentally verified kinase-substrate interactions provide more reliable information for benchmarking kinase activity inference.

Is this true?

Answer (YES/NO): YES